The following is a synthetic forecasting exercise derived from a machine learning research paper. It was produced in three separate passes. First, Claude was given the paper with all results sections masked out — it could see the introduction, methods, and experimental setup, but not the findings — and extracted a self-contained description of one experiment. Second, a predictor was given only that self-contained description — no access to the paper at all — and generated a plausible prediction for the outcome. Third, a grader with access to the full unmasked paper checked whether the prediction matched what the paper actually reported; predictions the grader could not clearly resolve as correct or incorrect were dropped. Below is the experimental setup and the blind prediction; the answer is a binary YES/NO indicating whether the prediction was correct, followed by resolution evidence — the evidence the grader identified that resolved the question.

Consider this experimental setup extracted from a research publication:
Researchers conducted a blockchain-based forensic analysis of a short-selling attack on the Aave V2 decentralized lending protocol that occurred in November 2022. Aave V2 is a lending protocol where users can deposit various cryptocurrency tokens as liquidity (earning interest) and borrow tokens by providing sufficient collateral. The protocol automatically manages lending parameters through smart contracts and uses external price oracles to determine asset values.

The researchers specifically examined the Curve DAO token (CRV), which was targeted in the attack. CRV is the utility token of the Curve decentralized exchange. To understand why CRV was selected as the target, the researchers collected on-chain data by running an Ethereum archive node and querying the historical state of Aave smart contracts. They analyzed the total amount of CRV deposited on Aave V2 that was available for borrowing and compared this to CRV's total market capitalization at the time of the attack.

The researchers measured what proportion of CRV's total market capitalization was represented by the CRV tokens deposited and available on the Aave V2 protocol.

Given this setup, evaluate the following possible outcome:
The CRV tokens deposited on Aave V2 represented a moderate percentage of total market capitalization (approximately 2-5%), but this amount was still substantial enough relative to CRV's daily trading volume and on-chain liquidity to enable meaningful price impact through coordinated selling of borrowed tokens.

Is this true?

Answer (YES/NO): NO